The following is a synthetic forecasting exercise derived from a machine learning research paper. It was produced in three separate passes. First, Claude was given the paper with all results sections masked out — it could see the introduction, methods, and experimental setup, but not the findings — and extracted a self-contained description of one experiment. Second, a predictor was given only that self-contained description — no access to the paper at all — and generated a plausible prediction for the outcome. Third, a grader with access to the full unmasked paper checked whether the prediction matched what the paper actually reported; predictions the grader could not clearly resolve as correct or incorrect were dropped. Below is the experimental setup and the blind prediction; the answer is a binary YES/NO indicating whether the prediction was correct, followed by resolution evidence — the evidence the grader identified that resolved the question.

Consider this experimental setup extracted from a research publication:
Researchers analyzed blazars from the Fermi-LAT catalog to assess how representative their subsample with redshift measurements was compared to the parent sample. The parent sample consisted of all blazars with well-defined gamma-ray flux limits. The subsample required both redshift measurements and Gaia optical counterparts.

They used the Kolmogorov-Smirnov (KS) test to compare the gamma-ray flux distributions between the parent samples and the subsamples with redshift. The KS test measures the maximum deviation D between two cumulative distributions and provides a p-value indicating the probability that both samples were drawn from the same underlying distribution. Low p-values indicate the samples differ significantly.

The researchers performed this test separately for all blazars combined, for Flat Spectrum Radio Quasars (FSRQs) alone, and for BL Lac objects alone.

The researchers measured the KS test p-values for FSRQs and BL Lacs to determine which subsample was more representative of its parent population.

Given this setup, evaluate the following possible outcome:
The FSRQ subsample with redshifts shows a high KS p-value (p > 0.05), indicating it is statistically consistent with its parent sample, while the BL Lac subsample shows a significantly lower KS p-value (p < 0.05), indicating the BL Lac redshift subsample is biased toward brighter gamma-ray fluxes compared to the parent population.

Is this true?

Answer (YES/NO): NO